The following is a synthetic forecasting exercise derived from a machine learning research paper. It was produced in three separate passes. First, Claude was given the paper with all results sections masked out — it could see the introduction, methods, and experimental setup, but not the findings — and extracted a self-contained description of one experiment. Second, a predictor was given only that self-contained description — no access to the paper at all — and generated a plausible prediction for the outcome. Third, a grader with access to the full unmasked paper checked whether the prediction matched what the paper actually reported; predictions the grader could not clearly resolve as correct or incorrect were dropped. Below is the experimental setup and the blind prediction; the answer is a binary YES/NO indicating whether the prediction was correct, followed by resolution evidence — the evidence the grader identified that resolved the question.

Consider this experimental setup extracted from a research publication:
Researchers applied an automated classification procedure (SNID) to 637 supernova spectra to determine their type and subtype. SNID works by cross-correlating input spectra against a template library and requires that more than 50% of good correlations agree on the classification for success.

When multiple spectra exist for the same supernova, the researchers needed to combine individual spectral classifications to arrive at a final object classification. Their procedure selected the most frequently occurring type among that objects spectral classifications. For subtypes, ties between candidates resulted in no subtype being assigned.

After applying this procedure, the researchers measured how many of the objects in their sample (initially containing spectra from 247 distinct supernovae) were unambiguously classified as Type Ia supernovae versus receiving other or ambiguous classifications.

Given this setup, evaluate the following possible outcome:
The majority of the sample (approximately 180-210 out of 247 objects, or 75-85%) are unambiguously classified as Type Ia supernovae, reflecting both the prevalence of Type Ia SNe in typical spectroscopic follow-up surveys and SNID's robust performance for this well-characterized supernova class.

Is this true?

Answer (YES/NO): NO